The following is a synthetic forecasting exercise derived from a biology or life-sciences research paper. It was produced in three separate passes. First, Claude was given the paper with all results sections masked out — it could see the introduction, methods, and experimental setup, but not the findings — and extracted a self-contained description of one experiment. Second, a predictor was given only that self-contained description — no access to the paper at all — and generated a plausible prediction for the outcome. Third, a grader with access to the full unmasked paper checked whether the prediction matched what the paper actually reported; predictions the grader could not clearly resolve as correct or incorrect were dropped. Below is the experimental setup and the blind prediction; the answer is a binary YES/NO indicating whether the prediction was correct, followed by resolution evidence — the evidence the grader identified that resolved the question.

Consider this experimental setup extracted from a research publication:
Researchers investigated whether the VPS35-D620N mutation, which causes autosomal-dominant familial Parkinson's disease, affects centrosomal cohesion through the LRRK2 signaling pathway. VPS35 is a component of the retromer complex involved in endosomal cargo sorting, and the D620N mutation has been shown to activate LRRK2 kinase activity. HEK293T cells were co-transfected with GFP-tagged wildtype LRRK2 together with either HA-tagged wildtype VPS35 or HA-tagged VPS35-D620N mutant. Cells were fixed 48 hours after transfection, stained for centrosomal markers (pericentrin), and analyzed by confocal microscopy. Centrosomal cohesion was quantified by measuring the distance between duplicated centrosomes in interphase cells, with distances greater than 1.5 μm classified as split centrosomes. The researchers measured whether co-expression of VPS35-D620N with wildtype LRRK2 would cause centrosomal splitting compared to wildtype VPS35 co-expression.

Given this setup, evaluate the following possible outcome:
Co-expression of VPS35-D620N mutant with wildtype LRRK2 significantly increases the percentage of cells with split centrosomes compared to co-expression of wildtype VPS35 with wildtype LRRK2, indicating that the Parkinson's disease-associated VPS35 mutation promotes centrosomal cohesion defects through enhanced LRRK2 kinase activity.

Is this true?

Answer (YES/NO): YES